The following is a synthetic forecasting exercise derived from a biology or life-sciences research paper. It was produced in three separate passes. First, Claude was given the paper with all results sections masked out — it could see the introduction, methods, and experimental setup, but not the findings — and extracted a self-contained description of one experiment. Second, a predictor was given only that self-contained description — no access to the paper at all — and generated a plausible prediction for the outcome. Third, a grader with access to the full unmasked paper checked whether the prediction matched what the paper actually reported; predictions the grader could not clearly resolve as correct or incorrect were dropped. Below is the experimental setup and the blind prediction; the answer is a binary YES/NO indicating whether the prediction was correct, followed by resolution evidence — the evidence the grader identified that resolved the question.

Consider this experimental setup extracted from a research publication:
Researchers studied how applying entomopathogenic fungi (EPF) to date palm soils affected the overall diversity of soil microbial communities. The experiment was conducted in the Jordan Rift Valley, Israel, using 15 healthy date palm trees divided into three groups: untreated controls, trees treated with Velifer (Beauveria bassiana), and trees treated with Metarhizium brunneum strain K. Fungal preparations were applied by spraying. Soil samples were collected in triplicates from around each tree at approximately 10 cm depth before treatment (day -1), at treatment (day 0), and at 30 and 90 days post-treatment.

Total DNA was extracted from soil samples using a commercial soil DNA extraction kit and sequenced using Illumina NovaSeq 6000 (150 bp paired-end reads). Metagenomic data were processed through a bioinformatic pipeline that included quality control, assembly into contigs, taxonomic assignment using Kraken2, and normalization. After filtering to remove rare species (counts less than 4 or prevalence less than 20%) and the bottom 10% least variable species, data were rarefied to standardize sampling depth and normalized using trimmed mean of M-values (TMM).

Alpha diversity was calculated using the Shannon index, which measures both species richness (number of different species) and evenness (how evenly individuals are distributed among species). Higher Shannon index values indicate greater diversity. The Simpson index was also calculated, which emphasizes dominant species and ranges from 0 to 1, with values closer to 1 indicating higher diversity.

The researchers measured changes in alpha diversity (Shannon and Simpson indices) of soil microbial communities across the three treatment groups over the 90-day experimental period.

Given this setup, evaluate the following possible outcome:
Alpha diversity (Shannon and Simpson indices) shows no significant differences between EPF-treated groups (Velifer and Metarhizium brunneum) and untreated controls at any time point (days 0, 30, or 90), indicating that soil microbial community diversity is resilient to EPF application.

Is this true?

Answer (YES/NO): NO